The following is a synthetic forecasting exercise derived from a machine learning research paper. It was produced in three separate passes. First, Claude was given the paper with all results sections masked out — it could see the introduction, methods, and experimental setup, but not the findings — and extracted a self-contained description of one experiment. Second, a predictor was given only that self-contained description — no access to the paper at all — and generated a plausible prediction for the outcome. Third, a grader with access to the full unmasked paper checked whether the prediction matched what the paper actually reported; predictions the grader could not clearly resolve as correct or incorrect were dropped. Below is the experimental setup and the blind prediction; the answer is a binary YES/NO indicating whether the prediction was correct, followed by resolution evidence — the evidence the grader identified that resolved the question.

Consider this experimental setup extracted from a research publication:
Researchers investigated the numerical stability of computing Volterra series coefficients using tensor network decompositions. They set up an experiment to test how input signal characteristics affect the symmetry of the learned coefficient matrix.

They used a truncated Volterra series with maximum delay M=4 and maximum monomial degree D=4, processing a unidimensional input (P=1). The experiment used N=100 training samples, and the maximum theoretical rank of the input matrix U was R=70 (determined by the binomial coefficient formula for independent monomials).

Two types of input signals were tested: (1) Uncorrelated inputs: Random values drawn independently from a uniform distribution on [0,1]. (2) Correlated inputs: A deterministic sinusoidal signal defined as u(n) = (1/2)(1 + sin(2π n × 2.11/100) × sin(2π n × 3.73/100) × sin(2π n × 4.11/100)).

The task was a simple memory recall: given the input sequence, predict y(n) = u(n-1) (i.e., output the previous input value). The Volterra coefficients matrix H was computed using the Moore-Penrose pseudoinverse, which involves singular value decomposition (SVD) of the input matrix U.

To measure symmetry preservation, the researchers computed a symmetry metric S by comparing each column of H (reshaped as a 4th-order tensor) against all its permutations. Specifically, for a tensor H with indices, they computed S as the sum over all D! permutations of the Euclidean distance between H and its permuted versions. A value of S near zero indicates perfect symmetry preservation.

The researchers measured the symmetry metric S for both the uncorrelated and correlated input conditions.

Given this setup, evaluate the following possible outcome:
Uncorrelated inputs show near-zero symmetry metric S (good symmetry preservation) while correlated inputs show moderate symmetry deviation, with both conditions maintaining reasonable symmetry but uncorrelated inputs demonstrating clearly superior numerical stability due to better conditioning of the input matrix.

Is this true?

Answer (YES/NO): NO